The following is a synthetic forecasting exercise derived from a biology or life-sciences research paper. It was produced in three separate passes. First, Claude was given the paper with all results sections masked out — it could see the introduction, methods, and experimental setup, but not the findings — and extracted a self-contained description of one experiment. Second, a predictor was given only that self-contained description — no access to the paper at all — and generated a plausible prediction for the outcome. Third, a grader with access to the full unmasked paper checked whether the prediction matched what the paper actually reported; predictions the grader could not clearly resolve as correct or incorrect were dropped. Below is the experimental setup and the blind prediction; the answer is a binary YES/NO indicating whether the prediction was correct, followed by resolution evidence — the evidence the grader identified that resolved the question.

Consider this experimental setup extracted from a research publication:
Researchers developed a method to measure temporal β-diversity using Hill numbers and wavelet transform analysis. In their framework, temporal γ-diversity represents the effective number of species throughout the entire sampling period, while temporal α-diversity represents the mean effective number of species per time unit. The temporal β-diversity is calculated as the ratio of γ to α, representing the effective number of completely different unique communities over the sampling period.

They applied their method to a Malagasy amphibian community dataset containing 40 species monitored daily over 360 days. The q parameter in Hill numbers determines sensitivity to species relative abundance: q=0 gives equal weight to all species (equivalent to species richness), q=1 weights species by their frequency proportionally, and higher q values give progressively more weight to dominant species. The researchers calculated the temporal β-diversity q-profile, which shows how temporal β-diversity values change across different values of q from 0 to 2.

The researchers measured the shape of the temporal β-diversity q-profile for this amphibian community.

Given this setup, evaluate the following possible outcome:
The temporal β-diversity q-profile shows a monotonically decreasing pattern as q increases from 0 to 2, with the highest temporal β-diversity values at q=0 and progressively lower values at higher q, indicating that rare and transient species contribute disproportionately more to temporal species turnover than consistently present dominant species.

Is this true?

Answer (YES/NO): NO